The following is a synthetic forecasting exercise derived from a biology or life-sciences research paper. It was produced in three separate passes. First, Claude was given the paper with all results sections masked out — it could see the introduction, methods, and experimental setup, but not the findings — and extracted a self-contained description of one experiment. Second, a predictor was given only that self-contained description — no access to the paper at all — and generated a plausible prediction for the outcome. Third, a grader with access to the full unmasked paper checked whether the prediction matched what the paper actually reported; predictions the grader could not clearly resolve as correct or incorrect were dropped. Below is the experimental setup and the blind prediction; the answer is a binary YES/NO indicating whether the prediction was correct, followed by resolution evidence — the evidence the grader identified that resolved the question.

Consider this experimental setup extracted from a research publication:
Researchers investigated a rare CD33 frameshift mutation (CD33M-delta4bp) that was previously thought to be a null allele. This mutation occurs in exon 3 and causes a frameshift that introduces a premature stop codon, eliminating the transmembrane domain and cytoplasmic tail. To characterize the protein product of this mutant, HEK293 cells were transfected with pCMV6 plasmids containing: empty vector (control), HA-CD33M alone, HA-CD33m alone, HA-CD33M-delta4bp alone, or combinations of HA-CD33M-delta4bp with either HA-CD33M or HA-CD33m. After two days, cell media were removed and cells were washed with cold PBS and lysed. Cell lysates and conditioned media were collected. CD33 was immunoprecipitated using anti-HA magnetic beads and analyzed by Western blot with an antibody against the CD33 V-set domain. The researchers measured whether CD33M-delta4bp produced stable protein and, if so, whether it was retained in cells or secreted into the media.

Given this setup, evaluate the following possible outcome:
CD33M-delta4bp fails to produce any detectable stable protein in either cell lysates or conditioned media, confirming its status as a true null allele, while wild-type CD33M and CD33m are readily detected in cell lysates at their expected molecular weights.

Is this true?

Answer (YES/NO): NO